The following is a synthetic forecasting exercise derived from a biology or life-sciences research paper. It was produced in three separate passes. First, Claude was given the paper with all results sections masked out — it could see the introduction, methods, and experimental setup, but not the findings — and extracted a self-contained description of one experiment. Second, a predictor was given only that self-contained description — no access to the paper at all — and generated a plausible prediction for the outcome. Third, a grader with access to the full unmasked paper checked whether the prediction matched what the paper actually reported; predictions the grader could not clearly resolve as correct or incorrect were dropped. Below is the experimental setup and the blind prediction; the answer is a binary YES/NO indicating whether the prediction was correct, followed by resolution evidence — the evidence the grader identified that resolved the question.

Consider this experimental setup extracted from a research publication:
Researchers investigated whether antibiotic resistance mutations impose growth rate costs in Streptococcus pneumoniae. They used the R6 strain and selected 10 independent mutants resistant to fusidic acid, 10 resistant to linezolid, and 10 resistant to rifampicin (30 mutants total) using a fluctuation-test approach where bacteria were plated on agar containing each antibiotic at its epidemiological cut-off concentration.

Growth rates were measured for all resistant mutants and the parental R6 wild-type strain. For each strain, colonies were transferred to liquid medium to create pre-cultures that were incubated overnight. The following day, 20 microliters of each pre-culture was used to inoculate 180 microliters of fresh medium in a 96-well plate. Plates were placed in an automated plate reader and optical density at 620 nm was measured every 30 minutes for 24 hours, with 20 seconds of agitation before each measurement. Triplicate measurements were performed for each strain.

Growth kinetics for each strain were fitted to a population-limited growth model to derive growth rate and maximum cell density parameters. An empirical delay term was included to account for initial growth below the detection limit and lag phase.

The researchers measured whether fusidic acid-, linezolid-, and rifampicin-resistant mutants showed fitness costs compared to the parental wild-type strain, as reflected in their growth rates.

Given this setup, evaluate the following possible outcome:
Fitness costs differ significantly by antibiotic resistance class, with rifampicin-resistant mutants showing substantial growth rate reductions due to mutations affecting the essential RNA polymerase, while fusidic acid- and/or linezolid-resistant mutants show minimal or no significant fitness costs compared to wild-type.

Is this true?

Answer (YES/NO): NO